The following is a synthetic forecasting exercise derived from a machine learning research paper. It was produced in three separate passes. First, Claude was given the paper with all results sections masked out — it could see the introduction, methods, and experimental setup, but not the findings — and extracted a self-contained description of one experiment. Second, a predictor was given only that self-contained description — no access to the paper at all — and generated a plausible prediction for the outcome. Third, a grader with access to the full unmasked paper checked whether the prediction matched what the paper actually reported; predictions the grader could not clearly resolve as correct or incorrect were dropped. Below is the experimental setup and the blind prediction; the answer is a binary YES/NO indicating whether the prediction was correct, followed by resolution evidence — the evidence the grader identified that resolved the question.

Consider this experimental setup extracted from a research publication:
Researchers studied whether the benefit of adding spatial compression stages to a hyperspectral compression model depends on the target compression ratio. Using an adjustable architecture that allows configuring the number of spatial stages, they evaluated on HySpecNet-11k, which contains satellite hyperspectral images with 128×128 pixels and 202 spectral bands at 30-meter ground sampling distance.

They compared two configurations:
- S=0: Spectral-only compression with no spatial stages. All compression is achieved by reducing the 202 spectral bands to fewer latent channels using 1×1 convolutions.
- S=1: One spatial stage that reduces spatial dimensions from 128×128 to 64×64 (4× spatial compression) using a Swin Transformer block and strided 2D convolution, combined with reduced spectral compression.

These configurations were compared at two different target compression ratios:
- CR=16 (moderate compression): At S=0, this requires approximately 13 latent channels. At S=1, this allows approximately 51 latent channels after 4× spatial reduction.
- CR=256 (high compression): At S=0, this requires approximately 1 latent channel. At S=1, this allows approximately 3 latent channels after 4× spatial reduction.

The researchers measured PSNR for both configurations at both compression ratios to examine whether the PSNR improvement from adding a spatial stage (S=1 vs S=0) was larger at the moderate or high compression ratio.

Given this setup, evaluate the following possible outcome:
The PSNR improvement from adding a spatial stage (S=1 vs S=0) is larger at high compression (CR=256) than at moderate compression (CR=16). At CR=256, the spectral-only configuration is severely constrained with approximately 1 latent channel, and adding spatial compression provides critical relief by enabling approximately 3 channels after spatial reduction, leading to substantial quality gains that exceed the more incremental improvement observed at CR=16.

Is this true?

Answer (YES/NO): YES